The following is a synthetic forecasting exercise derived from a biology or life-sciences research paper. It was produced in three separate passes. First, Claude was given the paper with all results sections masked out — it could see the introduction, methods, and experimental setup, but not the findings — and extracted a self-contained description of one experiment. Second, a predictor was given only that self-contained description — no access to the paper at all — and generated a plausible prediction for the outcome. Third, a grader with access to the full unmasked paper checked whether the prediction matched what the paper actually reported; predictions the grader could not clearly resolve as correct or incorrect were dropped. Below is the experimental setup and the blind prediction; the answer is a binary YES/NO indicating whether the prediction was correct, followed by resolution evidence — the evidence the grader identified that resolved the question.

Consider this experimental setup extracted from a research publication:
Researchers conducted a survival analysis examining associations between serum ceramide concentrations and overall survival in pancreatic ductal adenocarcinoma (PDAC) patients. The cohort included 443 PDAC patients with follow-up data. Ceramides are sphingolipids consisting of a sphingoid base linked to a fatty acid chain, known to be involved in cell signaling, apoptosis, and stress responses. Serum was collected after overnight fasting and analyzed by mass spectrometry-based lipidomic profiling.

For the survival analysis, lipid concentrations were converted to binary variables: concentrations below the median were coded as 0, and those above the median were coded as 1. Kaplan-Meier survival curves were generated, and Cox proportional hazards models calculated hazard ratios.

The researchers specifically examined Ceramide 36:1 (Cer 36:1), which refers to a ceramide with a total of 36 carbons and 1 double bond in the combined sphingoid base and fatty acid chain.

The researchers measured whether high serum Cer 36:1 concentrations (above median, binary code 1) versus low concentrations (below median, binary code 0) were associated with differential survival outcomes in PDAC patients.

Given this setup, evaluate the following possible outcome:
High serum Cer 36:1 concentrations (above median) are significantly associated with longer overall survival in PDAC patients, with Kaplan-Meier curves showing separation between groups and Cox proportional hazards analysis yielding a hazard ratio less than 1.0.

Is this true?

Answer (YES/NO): NO